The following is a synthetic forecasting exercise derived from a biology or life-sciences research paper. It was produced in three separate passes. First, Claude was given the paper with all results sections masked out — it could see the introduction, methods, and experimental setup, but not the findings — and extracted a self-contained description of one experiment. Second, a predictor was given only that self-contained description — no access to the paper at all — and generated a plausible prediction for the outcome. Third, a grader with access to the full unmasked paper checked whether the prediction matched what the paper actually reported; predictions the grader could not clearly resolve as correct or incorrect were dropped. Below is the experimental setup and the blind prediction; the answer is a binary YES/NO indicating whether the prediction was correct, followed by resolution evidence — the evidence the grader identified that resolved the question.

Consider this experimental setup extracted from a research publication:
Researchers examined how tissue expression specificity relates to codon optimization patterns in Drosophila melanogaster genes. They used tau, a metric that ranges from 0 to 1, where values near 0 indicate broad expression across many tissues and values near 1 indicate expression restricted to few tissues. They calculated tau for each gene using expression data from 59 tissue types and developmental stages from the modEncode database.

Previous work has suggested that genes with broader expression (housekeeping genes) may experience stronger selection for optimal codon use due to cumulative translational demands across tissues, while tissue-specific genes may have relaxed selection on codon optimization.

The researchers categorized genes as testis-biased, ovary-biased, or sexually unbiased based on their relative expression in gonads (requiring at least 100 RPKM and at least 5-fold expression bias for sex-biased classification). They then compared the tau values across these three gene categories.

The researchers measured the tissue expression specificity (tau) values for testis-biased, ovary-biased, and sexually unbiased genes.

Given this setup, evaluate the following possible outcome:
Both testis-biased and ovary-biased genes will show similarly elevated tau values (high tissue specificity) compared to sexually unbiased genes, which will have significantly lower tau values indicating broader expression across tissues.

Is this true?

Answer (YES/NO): NO